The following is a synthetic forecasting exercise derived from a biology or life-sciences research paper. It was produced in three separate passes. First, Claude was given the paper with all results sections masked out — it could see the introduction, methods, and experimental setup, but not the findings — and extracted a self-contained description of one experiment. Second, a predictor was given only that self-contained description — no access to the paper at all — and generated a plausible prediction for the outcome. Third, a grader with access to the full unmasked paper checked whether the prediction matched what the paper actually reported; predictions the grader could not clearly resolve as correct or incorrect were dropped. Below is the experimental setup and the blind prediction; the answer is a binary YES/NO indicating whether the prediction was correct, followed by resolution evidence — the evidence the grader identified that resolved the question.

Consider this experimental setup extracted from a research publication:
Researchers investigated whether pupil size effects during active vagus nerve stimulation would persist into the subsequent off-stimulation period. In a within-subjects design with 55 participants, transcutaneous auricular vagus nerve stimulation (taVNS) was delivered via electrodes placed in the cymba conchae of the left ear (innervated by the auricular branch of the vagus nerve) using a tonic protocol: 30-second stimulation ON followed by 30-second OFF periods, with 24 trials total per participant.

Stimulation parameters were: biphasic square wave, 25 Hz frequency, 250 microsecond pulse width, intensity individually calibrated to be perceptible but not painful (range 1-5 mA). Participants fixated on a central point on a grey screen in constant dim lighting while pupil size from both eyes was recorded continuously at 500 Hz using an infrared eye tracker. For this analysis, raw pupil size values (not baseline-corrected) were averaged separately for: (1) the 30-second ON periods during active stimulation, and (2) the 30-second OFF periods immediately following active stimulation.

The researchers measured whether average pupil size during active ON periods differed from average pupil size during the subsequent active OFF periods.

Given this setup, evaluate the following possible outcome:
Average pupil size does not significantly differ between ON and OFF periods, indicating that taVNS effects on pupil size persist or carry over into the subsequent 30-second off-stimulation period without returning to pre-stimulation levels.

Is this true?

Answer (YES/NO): NO